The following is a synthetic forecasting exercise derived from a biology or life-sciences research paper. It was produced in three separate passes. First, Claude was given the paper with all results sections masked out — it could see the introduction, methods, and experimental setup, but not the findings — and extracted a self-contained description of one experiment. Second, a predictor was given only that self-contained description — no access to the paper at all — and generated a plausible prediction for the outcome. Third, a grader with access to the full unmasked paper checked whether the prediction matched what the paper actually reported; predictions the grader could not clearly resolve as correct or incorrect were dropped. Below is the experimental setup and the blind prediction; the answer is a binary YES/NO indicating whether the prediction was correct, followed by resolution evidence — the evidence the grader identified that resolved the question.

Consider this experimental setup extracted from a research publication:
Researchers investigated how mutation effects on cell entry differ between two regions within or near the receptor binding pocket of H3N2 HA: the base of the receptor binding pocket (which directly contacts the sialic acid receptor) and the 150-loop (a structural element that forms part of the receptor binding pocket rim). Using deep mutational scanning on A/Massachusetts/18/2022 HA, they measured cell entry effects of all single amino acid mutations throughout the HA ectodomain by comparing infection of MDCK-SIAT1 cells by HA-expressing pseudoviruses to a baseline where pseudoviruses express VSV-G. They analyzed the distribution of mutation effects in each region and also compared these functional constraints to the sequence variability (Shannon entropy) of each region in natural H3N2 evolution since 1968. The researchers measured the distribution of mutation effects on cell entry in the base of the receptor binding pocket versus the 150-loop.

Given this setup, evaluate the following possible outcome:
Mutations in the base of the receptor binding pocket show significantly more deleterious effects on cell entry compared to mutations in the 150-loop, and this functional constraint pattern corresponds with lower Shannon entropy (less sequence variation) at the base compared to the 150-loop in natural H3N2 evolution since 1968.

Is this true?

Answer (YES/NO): YES